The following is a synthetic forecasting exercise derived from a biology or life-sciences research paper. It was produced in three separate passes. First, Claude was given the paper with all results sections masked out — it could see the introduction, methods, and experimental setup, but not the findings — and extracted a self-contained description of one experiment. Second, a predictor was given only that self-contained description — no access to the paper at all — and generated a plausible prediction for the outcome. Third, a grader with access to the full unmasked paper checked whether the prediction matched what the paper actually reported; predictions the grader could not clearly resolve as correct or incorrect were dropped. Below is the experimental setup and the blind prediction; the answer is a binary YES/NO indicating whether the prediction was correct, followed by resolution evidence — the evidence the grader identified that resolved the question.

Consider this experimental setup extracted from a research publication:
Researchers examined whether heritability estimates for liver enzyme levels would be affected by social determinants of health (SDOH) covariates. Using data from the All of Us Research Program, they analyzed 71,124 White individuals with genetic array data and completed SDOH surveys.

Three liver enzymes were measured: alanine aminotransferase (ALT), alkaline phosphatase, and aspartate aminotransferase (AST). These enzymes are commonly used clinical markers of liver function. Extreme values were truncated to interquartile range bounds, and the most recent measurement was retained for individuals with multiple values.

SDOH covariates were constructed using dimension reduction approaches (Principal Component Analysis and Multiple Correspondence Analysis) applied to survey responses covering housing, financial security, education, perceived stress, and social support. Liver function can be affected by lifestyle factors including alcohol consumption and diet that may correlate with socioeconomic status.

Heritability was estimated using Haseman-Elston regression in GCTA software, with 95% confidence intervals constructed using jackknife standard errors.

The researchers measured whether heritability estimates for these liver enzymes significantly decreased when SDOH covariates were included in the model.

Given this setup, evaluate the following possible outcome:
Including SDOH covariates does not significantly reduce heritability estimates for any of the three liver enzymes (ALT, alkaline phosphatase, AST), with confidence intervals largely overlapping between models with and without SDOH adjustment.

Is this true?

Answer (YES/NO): YES